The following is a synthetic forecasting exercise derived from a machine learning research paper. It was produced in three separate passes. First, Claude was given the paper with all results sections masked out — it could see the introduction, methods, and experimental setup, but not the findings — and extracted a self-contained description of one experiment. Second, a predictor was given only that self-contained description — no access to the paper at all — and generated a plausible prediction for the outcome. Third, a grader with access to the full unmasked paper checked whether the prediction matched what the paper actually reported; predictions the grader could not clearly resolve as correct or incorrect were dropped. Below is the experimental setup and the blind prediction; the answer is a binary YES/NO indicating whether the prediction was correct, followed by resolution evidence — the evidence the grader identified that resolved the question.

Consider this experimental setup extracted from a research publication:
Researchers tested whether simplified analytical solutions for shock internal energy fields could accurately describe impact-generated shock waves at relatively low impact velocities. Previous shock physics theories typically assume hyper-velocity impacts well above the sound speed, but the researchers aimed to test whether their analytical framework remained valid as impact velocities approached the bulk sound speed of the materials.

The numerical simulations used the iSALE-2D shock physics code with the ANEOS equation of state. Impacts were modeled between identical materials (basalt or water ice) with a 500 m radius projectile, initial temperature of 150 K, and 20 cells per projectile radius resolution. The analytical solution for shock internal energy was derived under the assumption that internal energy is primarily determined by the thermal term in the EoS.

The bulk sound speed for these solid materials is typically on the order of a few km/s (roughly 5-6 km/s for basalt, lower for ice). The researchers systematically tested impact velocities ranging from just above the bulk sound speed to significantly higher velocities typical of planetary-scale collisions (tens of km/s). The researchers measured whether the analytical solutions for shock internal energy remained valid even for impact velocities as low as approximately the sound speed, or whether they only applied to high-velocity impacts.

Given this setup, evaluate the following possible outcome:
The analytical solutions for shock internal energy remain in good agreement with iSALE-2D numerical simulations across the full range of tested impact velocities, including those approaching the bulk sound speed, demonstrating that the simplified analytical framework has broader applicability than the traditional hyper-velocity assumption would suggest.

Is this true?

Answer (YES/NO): YES